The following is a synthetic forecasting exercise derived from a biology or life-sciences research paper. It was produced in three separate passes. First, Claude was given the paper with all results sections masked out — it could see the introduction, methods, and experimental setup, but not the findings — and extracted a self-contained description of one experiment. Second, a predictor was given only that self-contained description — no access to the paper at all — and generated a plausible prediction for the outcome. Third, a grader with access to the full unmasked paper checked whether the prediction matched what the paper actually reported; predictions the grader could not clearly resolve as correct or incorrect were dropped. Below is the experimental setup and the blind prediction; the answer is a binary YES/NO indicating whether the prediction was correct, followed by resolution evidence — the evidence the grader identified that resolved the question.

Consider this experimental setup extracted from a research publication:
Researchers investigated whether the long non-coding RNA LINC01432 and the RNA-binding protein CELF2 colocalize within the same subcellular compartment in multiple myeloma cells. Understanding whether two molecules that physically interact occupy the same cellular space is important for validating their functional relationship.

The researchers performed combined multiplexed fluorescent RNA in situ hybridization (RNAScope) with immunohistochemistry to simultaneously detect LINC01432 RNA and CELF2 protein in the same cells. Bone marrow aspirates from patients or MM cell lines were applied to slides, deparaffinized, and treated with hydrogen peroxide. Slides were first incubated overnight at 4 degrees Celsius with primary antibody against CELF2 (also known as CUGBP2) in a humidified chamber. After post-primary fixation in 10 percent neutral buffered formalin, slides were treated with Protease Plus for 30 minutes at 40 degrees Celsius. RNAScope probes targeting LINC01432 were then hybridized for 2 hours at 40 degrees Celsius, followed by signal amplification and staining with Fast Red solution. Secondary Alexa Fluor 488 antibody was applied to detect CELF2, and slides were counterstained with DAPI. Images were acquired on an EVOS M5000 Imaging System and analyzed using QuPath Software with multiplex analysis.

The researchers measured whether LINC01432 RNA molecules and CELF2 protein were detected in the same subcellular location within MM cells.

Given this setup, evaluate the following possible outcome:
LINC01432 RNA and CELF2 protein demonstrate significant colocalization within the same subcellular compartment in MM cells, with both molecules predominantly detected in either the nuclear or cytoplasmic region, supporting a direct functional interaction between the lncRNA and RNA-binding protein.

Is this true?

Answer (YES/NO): NO